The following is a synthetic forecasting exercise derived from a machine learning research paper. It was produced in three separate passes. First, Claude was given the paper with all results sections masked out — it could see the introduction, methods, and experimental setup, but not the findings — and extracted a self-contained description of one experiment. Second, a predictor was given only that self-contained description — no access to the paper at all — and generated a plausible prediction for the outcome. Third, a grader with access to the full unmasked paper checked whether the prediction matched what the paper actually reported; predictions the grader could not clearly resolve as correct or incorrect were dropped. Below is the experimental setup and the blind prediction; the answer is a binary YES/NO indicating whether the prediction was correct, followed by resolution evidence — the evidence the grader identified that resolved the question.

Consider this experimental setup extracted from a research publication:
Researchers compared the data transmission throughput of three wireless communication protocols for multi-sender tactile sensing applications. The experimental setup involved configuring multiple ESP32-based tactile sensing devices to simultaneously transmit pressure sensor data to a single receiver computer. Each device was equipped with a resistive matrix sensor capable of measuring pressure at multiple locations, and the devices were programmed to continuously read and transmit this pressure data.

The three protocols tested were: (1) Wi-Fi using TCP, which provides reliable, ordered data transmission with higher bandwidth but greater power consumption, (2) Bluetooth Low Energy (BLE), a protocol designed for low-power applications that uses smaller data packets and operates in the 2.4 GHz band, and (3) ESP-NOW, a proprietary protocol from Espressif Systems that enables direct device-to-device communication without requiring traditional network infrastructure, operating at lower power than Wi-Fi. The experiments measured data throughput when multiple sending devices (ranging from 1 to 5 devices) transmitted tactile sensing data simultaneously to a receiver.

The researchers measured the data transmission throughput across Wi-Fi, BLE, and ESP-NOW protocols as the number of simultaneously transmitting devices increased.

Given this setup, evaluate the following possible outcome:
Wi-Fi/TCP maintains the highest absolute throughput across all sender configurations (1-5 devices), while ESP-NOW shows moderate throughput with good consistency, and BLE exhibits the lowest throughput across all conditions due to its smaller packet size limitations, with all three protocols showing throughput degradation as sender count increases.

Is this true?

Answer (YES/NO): NO